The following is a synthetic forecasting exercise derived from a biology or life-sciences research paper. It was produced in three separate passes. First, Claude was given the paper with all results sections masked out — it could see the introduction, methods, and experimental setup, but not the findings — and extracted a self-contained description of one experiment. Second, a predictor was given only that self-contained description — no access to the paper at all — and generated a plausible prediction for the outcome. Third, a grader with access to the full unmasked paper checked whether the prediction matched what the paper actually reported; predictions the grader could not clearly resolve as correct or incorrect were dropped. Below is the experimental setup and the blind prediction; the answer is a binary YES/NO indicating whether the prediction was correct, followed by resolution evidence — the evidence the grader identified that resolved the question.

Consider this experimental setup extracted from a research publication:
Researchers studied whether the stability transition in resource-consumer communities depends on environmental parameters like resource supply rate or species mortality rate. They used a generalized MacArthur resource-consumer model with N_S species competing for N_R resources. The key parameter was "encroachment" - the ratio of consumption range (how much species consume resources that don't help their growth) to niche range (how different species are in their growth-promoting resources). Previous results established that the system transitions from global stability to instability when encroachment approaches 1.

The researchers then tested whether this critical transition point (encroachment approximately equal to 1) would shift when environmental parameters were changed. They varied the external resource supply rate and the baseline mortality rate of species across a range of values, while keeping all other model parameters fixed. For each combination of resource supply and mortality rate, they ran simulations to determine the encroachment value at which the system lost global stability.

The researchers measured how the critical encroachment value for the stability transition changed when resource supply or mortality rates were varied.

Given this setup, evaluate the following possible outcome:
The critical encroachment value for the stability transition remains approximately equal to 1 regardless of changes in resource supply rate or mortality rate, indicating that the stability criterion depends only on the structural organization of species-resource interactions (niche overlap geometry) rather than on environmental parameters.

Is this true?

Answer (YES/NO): YES